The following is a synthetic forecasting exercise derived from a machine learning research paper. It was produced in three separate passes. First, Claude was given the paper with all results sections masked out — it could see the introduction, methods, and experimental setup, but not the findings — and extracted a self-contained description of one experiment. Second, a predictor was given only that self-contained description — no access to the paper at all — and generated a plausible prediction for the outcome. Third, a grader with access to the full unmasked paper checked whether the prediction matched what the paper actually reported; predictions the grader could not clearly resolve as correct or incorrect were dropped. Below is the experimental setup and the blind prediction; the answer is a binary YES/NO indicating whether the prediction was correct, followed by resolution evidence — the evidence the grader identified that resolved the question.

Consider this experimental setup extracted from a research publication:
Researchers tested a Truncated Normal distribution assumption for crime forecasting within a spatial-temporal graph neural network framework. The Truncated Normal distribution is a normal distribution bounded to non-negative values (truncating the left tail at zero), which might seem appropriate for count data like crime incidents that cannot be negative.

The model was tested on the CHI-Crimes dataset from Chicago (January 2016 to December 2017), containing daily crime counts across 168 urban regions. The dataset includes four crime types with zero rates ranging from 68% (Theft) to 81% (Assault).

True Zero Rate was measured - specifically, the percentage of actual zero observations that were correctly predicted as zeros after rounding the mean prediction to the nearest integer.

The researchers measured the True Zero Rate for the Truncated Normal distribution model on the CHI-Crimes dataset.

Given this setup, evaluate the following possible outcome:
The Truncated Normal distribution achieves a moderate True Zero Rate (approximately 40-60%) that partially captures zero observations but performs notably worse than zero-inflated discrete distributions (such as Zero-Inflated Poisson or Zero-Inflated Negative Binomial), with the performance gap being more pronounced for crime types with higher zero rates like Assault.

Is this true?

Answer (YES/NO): NO